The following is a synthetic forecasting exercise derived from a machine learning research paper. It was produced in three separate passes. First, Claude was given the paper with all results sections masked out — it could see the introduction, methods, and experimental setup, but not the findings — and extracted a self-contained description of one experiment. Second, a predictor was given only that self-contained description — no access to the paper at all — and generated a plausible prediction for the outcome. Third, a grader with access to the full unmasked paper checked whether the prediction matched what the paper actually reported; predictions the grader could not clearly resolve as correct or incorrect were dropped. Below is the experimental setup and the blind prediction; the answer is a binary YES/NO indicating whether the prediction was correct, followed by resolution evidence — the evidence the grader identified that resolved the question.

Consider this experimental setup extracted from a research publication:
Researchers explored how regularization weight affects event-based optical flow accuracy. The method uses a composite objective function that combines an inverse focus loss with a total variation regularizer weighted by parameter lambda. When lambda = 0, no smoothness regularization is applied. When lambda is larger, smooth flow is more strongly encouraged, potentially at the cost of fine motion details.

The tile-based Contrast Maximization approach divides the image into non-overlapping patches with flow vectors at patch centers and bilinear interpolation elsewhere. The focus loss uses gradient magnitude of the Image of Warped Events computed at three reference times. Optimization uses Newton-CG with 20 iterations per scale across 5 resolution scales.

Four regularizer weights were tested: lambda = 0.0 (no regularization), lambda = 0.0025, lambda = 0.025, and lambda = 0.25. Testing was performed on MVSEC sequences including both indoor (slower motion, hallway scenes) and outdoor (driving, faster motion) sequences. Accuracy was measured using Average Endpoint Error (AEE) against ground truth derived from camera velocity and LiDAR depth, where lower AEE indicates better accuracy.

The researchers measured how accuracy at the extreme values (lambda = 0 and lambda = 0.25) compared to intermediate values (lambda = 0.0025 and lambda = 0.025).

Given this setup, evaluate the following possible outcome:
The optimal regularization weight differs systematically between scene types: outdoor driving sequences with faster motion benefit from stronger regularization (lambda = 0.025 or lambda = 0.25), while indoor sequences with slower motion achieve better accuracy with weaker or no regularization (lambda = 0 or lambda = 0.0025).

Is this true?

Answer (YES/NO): NO